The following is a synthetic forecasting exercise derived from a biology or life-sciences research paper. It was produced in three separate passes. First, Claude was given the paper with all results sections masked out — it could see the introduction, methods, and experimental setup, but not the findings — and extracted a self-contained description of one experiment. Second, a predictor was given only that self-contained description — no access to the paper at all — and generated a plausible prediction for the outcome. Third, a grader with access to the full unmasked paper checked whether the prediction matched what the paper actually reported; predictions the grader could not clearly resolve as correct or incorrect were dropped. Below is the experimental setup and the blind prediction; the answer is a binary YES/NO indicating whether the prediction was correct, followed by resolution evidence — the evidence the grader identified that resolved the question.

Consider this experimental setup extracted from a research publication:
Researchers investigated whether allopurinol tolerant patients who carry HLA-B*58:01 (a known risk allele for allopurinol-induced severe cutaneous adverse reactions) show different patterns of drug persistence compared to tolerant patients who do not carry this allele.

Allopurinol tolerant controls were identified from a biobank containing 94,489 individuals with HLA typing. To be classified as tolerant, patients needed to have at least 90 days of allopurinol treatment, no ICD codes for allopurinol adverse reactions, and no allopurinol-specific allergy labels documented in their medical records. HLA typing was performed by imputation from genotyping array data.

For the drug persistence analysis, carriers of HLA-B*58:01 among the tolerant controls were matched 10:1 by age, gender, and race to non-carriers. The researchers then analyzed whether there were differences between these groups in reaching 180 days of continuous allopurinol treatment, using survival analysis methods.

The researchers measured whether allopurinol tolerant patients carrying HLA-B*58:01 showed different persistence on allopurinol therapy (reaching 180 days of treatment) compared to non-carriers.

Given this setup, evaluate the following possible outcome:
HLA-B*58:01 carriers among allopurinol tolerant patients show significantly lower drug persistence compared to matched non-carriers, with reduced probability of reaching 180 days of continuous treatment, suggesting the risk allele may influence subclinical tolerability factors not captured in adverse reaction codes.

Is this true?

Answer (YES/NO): NO